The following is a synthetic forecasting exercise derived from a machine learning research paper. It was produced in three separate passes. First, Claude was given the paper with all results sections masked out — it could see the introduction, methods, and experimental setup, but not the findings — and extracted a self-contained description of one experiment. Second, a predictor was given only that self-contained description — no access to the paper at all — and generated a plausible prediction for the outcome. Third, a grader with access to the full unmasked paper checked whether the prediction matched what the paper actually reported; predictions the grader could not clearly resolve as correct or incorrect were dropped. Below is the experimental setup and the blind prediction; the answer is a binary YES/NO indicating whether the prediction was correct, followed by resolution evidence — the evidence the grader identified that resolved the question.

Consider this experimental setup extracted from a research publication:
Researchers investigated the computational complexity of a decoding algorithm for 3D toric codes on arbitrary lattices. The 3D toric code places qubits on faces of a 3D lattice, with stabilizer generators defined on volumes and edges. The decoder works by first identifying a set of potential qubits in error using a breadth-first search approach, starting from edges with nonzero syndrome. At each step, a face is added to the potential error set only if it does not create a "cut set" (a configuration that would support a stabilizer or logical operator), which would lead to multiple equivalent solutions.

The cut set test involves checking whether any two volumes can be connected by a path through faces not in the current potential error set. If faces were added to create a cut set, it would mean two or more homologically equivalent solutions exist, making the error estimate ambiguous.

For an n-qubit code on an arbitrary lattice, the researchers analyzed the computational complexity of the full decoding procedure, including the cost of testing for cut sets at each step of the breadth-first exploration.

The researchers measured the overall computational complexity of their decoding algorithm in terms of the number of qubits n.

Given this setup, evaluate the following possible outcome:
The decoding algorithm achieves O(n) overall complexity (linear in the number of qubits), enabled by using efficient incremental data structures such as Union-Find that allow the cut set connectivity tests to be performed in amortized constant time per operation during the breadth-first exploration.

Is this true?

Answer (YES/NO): NO